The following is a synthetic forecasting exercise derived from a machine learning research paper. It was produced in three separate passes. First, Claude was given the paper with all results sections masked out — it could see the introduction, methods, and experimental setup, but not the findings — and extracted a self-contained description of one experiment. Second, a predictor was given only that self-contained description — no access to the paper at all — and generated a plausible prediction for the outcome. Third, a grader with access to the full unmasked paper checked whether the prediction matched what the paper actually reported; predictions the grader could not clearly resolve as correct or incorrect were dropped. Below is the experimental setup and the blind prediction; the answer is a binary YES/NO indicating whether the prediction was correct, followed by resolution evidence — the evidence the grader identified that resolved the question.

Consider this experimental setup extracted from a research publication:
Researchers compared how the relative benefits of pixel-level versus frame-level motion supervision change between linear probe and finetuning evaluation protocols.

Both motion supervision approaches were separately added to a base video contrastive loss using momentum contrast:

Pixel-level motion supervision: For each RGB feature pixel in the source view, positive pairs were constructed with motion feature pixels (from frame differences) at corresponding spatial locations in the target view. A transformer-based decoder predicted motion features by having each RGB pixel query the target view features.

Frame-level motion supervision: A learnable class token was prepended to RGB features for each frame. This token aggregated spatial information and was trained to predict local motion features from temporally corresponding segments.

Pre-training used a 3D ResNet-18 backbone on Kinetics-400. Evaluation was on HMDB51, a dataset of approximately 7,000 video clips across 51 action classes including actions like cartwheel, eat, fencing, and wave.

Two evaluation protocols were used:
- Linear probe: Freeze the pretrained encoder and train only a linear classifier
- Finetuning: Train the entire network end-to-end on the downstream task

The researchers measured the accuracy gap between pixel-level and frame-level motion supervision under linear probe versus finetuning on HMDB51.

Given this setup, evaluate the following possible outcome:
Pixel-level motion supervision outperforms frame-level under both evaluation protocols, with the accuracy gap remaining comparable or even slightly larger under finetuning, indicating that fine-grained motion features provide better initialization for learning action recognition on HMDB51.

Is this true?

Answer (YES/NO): NO